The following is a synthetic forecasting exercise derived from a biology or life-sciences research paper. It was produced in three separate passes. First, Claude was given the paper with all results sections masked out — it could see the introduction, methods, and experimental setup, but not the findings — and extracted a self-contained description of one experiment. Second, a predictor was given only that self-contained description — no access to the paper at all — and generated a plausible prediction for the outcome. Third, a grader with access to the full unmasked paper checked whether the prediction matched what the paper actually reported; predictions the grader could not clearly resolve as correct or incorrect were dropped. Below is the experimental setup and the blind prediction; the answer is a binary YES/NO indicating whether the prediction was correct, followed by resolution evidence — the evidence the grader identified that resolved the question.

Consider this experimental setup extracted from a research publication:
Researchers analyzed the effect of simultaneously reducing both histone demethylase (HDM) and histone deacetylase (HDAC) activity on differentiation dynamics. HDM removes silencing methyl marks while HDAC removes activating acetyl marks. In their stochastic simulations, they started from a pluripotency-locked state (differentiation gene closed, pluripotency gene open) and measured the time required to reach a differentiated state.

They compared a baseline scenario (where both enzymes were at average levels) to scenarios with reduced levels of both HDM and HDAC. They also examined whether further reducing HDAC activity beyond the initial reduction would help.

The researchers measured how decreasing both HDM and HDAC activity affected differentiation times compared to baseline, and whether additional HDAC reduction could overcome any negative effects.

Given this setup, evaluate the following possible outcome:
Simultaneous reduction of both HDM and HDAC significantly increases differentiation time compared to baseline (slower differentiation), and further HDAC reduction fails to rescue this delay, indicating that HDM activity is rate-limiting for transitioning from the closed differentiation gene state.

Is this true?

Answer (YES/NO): NO